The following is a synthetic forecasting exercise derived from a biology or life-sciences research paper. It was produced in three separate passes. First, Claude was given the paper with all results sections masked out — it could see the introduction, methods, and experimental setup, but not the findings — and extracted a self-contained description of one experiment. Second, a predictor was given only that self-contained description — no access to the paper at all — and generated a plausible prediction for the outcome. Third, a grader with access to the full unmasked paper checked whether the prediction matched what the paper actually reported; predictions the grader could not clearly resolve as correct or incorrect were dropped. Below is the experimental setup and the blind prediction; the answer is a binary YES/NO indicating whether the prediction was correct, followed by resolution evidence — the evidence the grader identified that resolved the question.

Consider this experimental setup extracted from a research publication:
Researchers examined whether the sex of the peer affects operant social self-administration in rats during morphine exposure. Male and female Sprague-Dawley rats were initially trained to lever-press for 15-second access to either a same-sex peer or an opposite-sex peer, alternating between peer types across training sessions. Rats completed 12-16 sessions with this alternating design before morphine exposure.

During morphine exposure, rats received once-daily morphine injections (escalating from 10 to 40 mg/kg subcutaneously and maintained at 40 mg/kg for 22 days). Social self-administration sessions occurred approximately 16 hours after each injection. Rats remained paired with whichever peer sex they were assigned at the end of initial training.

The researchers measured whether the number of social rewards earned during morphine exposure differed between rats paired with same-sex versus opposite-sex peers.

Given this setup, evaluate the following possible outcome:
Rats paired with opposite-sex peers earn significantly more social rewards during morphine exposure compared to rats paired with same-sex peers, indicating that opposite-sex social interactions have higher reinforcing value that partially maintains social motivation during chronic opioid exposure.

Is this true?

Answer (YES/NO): NO